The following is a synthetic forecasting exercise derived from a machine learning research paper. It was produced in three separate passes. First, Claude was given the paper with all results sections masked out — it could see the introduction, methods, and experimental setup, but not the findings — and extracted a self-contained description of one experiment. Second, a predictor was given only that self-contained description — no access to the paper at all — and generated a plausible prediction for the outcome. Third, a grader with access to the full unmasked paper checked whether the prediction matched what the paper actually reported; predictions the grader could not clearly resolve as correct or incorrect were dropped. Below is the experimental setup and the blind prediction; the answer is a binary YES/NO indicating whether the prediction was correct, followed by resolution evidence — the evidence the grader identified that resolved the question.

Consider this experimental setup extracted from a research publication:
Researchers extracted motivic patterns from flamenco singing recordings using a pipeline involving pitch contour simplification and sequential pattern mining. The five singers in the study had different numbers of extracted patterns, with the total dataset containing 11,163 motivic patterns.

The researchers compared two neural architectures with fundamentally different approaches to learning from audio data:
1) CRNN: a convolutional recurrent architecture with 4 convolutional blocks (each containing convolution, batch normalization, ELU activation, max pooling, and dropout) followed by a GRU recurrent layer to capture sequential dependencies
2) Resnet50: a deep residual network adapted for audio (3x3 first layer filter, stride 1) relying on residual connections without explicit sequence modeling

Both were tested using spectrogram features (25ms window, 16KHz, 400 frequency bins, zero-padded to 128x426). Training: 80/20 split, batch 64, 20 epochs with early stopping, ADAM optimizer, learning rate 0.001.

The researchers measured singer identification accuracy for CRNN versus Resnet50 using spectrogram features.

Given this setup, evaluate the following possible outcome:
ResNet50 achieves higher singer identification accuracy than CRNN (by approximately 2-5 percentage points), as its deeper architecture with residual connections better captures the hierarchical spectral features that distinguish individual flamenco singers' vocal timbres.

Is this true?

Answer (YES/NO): NO